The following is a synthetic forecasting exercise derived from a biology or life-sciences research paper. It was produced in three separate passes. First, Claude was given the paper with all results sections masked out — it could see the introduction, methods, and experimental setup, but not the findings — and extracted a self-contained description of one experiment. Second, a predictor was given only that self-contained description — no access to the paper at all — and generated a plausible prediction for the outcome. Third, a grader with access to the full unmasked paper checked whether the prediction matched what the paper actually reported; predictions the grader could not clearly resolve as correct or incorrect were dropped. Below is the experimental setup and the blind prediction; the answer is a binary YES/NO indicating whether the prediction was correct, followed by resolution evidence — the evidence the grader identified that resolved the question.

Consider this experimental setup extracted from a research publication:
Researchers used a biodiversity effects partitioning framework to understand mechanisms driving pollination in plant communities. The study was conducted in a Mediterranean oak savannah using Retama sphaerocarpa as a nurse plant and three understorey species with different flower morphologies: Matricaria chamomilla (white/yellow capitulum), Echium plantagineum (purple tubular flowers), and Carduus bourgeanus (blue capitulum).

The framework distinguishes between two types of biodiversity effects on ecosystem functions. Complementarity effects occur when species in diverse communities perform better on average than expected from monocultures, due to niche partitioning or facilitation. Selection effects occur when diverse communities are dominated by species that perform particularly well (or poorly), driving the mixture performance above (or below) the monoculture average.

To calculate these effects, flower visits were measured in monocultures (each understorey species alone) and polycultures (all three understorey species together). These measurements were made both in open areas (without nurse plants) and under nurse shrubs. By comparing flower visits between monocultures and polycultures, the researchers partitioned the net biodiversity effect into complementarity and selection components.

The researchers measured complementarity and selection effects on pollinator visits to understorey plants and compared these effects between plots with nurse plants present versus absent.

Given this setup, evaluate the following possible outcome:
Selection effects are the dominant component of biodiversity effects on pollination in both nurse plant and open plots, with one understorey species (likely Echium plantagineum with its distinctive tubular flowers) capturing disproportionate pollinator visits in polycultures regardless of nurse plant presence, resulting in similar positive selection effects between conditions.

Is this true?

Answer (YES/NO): NO